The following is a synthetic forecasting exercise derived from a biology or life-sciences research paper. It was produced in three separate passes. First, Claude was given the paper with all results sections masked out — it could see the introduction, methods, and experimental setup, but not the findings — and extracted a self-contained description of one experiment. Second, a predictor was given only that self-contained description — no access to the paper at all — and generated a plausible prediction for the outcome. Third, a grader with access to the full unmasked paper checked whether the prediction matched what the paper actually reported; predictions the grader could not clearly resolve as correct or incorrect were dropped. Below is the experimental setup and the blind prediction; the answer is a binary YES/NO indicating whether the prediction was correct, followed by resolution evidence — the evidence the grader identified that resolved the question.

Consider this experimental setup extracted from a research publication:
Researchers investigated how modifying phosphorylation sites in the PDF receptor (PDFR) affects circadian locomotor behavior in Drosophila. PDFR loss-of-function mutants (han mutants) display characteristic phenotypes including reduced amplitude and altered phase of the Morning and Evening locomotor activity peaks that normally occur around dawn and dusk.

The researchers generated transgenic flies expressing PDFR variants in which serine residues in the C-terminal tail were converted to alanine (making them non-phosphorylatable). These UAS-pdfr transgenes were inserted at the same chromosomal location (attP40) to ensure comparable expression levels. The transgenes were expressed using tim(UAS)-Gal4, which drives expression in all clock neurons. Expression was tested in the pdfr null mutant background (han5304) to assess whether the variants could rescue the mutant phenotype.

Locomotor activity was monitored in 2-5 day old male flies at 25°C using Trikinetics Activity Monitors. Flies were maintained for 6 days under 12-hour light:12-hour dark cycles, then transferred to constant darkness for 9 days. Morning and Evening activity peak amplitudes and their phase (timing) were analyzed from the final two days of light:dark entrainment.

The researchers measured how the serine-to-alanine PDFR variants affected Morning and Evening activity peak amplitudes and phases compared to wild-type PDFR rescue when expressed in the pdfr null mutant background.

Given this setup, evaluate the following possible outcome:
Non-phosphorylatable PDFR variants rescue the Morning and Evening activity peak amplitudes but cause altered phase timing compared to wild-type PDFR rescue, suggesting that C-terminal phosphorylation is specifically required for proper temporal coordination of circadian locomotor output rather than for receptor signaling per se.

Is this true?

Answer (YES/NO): NO